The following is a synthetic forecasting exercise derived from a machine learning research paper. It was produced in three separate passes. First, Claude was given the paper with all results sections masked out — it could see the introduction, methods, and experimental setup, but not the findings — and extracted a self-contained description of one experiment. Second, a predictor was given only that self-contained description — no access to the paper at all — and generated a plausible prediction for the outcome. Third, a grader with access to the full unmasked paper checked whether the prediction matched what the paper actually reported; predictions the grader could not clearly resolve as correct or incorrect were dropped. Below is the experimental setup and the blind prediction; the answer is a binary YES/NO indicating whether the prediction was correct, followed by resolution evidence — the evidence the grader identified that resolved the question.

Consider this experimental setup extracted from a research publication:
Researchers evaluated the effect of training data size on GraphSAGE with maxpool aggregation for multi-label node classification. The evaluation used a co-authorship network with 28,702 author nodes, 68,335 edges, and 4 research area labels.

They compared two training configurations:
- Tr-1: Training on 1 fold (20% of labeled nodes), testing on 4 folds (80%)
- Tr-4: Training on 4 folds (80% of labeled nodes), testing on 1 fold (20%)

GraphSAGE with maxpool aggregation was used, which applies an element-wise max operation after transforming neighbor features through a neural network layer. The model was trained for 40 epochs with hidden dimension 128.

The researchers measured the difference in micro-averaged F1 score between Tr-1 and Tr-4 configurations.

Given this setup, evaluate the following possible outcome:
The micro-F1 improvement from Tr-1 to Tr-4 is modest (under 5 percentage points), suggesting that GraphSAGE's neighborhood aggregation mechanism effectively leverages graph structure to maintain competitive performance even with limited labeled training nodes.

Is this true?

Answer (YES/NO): NO